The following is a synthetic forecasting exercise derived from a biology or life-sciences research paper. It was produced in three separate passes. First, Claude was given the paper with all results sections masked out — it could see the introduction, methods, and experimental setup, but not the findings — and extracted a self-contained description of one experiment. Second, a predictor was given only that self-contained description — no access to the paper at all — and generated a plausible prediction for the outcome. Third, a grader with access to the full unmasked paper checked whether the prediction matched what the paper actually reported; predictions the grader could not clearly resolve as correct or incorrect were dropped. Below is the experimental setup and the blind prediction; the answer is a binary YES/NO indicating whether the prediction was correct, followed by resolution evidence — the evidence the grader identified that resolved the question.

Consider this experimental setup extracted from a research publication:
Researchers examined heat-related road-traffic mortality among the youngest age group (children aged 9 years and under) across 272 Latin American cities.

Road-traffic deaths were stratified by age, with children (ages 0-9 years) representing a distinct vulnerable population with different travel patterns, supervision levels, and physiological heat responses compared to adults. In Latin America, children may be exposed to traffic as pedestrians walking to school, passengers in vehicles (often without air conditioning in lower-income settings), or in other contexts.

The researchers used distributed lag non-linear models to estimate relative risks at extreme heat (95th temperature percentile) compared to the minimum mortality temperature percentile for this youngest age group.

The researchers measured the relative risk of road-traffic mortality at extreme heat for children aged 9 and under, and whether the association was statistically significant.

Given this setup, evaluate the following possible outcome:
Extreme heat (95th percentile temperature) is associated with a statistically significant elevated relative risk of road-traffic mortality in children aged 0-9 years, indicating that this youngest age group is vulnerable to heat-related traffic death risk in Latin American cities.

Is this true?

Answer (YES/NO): NO